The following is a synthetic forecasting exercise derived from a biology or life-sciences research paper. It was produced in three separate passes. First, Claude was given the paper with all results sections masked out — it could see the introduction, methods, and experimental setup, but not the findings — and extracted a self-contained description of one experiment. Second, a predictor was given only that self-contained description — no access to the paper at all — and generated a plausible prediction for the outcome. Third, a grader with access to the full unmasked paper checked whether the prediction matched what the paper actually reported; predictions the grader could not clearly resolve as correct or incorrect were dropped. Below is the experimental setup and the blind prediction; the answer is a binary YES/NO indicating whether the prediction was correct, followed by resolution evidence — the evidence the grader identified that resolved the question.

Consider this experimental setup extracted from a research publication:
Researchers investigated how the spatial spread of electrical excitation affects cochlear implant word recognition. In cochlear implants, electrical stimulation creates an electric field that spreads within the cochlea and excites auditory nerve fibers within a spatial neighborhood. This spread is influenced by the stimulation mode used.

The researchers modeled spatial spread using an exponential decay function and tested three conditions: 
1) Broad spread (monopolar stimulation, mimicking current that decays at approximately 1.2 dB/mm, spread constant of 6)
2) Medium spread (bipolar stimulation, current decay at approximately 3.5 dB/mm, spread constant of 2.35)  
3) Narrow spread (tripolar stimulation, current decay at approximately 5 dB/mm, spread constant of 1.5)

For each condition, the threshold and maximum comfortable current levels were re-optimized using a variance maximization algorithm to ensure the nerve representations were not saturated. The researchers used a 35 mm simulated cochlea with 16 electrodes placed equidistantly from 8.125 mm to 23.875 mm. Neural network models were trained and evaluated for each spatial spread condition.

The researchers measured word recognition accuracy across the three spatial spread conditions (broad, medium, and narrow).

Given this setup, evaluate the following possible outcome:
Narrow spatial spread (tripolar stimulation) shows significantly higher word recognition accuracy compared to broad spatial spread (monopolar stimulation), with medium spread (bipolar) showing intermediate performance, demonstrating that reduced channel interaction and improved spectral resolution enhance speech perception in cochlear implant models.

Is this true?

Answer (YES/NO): YES